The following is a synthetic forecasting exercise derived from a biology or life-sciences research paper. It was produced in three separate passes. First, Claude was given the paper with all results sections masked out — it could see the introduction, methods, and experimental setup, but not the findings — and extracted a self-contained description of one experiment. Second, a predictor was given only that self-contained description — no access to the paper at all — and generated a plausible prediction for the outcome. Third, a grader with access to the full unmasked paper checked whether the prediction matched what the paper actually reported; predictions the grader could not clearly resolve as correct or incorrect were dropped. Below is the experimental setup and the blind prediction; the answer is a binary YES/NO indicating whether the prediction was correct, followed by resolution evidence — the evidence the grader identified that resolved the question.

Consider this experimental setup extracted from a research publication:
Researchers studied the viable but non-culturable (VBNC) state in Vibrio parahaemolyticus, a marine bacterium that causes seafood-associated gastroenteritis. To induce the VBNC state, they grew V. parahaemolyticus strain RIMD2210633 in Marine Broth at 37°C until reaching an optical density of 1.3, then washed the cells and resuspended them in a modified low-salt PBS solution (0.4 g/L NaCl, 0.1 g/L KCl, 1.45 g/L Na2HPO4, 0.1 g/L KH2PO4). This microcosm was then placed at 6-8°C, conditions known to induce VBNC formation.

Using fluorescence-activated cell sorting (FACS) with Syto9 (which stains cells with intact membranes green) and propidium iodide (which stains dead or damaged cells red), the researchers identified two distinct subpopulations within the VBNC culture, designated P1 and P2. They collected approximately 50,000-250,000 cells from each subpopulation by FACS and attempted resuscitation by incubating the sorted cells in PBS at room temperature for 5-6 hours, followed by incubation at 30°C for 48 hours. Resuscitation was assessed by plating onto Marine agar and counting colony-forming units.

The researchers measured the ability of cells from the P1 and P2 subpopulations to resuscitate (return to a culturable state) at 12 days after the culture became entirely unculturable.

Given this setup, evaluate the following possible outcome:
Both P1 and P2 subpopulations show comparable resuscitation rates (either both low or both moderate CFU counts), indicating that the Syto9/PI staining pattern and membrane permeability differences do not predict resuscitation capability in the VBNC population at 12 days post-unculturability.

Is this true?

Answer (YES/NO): NO